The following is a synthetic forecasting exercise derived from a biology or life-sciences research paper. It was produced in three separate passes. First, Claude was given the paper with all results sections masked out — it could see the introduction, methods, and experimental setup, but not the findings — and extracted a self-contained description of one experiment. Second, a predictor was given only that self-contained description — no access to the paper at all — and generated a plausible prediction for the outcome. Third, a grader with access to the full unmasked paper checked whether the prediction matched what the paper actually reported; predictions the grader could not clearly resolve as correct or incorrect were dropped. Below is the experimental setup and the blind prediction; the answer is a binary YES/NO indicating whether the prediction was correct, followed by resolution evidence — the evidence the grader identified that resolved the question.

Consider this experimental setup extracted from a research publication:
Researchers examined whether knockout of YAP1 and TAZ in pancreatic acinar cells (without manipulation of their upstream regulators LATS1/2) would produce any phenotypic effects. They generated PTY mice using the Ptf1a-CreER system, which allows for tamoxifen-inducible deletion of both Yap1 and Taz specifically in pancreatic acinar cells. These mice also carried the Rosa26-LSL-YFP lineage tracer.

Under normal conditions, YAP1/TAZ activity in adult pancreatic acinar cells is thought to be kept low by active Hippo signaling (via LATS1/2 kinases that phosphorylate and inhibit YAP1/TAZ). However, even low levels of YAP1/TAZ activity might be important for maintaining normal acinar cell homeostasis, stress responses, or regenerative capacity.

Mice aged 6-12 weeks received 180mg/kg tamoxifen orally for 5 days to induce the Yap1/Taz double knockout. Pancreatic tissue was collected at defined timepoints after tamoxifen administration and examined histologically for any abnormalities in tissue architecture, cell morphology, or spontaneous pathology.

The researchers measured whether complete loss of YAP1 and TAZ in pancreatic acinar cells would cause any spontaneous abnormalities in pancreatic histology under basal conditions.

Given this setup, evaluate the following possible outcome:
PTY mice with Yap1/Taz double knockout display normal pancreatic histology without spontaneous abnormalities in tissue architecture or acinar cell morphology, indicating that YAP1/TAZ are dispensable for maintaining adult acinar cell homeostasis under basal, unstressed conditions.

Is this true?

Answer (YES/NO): YES